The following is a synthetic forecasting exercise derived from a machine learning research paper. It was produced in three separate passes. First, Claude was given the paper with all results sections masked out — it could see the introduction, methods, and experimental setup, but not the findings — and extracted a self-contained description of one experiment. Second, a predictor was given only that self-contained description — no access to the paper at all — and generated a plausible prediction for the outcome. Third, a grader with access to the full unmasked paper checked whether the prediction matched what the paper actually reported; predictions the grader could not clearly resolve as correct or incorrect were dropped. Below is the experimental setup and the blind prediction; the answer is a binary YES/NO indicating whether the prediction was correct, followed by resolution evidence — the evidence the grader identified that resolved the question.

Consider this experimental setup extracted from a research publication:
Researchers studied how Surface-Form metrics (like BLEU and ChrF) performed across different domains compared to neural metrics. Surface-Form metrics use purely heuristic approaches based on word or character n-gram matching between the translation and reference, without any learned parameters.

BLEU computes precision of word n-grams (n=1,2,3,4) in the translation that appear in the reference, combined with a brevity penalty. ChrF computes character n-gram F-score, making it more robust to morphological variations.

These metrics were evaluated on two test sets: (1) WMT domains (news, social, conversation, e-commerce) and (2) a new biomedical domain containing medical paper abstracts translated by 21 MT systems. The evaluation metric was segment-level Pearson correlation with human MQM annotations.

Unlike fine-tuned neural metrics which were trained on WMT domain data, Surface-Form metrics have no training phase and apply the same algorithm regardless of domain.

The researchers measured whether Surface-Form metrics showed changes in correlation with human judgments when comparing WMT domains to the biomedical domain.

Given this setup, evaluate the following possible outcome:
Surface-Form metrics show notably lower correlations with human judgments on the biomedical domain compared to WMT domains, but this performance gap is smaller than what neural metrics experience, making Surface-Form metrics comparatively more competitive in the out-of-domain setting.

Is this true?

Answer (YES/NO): NO